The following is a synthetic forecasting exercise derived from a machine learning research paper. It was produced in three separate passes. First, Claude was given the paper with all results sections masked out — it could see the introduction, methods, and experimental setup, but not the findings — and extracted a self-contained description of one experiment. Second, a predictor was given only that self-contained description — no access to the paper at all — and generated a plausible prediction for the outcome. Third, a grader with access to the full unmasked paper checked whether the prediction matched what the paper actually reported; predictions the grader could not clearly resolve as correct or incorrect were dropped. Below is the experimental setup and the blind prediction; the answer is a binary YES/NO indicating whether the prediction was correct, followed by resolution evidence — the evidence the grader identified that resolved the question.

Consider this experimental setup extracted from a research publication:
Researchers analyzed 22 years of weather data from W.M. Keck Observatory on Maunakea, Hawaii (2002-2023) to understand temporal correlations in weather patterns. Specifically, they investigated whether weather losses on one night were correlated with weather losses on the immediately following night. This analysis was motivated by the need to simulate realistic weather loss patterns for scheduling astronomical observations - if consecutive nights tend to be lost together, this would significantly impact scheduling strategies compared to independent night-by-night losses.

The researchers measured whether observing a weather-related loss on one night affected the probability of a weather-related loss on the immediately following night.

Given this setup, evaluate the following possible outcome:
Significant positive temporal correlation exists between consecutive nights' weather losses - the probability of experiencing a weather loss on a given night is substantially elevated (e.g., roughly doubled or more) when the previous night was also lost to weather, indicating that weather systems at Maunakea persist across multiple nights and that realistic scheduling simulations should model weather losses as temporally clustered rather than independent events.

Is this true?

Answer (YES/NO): NO